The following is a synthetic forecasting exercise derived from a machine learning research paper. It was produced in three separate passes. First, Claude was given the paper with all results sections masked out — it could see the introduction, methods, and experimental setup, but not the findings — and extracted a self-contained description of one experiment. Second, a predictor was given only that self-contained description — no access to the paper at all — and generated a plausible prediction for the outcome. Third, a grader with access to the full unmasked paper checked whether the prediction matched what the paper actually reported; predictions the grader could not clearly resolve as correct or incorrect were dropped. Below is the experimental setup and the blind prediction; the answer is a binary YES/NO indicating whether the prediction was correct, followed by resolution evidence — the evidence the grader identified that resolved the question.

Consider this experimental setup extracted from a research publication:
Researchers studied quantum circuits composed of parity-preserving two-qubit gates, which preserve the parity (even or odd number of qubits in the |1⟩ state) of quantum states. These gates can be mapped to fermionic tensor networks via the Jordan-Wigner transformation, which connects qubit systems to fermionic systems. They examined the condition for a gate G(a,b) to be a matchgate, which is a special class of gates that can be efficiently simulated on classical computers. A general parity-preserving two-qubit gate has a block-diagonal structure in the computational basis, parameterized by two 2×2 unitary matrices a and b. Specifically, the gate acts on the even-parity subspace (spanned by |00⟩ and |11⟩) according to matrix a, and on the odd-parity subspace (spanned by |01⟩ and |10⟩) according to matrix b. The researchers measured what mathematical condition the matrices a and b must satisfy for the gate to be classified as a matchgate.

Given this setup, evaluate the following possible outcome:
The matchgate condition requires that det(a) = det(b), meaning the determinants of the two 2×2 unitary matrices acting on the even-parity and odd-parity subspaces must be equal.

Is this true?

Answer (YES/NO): YES